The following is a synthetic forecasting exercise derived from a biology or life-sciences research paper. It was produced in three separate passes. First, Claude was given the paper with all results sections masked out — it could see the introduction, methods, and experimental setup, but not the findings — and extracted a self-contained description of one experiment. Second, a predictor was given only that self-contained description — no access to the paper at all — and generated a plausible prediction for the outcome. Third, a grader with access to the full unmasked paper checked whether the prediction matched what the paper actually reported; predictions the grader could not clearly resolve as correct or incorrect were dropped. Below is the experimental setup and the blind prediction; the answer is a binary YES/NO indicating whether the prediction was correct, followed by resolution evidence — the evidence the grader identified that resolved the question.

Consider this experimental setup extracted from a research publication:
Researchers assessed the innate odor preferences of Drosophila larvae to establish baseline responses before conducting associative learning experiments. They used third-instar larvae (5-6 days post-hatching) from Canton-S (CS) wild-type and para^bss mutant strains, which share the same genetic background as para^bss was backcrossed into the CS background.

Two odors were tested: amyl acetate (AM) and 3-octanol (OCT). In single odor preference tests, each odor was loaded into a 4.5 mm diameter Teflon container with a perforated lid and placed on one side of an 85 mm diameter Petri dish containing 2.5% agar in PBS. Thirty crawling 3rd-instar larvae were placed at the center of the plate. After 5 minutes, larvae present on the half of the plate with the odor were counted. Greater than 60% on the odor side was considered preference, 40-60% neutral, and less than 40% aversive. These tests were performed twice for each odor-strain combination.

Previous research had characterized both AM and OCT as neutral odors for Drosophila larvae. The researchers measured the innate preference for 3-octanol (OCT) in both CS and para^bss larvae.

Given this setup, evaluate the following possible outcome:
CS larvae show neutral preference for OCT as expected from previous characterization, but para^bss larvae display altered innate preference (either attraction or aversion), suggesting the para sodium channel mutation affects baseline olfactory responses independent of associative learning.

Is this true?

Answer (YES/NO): NO